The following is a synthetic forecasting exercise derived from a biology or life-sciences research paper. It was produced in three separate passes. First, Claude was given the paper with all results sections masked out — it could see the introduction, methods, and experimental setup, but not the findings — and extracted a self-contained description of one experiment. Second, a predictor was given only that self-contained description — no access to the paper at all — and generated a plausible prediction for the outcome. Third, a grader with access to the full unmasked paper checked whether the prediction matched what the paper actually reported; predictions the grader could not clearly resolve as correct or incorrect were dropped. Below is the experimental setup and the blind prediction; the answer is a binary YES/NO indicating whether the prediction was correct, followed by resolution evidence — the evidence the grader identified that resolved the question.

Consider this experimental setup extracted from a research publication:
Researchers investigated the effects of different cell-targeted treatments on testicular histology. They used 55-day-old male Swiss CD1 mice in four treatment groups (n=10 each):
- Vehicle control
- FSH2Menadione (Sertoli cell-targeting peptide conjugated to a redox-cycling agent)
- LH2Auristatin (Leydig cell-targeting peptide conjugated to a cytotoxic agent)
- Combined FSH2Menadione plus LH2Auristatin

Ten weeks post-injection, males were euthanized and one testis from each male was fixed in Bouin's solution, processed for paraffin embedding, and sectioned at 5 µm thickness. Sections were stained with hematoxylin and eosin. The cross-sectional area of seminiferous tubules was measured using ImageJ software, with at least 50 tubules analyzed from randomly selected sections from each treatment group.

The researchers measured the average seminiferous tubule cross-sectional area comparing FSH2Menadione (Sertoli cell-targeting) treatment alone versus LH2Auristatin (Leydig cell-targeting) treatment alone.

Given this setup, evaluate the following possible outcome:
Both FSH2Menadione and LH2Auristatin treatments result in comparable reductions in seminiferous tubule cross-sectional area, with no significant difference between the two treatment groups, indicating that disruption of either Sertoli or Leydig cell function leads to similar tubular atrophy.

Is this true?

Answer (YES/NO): NO